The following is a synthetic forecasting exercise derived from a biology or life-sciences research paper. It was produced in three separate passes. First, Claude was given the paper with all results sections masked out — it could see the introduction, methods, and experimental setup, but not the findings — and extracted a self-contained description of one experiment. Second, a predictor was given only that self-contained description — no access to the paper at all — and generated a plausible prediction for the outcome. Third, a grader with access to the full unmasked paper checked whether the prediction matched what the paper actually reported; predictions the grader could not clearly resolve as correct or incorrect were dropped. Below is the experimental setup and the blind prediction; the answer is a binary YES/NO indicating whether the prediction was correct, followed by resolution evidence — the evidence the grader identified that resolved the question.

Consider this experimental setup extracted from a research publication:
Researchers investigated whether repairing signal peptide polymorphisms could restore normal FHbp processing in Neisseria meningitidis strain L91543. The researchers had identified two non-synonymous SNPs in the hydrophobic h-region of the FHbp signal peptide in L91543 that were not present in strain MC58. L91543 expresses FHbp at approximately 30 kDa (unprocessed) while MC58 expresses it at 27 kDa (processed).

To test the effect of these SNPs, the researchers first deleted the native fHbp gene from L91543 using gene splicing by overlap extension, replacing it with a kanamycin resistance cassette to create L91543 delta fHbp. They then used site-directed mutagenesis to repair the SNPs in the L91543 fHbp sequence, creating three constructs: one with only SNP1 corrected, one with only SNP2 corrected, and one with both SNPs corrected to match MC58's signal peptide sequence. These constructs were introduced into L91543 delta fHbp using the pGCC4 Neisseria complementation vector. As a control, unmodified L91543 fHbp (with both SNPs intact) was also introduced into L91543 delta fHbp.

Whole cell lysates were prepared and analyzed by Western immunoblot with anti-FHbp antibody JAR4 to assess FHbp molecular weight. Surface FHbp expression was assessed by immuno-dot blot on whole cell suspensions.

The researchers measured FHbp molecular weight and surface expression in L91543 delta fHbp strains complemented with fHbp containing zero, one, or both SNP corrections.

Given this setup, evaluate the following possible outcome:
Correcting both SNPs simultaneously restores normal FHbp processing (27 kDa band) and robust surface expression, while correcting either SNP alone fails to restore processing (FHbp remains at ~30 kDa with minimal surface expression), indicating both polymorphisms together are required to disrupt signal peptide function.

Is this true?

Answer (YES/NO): NO